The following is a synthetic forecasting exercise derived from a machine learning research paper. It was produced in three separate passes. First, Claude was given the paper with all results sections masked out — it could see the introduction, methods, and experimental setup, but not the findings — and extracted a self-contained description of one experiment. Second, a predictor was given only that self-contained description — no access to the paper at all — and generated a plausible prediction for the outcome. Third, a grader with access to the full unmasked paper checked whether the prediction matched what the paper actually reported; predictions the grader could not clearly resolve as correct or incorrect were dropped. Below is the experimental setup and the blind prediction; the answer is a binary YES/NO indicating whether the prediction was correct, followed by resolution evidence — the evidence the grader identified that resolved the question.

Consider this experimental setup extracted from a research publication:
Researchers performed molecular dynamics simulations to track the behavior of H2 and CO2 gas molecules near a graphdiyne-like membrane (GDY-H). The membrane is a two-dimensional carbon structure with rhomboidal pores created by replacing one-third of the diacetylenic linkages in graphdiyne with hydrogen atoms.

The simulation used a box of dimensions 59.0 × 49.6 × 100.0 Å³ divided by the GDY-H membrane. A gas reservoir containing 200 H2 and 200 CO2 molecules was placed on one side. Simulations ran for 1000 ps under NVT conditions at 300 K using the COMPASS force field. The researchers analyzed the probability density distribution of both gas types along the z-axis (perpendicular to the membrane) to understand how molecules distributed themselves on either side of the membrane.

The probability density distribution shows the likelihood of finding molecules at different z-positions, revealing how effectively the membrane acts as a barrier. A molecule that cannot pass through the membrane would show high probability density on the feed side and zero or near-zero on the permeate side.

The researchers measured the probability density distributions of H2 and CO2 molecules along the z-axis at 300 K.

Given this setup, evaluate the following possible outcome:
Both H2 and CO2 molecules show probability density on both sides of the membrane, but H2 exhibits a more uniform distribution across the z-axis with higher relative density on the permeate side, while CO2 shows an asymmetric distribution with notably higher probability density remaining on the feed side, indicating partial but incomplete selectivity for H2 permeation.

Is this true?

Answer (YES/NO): YES